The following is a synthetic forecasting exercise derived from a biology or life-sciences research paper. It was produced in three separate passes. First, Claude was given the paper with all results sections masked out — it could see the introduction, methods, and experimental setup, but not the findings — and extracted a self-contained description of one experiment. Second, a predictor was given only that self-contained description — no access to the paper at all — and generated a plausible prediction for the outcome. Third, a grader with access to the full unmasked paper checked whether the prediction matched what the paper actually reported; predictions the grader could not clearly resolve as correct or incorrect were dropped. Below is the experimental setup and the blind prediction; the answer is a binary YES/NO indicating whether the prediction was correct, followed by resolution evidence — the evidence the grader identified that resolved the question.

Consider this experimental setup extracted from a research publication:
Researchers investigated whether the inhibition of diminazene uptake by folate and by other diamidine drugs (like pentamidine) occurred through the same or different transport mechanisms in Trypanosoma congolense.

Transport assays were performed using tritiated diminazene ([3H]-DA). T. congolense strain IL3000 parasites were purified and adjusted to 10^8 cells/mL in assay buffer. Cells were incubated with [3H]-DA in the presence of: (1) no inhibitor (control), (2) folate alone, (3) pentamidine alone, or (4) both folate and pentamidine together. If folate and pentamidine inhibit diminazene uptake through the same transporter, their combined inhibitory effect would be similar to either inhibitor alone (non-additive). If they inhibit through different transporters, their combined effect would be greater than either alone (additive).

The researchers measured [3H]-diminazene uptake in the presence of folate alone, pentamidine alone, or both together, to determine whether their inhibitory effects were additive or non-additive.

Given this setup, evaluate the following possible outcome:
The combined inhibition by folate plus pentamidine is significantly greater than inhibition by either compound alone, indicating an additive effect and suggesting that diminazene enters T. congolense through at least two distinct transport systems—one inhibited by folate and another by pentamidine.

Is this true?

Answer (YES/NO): YES